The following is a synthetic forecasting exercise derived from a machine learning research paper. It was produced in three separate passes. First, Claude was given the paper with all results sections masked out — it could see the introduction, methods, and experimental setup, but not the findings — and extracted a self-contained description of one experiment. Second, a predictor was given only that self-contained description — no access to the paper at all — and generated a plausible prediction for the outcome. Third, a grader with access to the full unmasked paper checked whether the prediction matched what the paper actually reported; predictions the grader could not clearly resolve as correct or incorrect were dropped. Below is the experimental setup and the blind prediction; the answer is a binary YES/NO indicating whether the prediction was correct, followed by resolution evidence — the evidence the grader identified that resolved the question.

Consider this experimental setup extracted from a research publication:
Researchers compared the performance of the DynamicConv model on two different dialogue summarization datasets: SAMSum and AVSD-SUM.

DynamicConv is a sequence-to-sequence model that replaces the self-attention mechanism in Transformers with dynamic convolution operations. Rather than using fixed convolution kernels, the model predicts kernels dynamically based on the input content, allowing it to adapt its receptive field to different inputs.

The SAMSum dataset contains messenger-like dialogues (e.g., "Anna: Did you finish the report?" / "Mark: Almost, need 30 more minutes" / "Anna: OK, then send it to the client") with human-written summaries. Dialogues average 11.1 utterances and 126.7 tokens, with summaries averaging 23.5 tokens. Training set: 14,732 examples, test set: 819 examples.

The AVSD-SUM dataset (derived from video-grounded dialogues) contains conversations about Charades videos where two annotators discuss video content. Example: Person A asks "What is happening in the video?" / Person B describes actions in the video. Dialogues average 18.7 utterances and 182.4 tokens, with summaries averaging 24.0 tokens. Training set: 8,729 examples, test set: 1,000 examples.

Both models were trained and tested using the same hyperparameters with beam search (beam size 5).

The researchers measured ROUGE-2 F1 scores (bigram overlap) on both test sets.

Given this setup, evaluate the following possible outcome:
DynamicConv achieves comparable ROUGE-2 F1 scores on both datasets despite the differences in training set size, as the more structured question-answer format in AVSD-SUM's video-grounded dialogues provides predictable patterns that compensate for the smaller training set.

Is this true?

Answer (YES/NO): NO